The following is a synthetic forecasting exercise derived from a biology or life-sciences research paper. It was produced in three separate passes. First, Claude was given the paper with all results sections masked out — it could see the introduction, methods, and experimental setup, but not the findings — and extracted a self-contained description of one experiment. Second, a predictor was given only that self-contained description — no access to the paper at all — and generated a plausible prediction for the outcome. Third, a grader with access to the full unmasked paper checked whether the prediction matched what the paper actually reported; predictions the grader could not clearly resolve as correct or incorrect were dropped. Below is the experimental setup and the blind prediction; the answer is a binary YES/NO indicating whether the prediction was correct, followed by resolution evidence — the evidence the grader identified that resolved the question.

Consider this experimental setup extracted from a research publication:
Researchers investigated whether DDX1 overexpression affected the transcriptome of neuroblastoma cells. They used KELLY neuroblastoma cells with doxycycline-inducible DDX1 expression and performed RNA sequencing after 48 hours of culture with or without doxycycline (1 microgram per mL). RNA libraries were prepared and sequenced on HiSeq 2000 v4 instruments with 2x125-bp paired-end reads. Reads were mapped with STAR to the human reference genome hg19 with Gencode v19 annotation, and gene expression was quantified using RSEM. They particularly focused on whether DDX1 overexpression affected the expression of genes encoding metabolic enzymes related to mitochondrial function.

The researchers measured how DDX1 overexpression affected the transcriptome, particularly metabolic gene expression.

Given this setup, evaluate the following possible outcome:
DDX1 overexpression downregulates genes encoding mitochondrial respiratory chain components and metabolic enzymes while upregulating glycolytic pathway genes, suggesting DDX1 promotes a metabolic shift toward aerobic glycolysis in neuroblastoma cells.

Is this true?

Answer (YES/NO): NO